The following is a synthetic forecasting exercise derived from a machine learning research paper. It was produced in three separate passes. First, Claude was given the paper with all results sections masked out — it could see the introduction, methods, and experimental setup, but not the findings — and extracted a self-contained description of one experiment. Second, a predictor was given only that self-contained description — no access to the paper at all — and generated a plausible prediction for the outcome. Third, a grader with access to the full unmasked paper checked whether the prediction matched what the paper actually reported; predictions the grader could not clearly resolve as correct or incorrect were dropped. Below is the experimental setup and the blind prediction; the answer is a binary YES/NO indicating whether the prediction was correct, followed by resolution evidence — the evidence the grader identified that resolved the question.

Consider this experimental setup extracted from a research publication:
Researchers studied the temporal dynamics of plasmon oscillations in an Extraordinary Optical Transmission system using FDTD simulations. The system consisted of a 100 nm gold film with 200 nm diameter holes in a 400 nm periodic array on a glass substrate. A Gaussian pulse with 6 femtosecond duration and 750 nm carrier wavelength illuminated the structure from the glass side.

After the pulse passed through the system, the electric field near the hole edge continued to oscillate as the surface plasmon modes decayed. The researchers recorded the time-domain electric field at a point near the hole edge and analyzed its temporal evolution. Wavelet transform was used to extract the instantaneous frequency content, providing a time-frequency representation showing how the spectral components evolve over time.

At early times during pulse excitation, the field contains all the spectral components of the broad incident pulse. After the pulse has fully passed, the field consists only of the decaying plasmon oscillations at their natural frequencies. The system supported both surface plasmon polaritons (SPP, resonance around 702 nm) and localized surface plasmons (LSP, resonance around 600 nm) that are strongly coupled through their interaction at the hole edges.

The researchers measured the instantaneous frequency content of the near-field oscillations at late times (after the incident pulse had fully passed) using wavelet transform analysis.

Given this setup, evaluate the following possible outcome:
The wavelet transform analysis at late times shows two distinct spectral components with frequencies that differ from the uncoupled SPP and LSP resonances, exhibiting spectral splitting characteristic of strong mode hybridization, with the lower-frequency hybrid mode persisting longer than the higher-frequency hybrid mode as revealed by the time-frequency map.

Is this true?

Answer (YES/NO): NO